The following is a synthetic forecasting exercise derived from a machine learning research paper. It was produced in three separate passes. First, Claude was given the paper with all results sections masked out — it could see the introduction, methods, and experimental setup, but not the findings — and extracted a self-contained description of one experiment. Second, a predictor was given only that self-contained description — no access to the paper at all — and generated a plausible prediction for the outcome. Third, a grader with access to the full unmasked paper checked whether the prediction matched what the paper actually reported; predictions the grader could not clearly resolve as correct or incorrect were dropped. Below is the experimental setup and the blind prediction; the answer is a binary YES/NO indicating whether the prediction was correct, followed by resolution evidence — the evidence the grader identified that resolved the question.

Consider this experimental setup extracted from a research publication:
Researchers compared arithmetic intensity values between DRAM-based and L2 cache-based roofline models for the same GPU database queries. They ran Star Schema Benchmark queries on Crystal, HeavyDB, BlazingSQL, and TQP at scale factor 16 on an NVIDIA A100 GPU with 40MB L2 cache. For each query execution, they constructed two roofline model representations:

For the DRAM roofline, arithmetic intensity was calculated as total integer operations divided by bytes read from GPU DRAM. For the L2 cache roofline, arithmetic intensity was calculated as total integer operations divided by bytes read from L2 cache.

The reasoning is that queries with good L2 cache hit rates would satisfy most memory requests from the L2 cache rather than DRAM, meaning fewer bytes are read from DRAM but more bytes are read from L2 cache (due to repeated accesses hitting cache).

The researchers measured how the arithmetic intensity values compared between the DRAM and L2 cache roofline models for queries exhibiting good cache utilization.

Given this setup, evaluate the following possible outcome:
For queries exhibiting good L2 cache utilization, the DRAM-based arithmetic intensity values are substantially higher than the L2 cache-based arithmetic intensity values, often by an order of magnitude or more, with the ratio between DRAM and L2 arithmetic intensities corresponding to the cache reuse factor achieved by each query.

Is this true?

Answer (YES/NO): NO